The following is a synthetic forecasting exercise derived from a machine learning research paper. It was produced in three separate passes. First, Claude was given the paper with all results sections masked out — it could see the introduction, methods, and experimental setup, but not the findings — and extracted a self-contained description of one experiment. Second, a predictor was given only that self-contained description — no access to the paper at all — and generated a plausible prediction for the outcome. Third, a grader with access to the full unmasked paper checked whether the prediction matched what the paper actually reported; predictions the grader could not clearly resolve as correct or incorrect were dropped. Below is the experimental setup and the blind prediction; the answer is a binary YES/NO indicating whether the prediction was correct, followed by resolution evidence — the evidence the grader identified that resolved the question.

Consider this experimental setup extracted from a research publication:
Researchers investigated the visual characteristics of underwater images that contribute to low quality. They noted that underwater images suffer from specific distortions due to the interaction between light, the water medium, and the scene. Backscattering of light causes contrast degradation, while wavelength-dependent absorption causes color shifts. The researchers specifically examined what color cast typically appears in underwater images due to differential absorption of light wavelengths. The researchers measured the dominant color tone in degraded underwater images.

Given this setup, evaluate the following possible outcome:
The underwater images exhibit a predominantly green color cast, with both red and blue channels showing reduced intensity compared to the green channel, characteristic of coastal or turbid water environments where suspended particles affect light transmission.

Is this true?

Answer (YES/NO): NO